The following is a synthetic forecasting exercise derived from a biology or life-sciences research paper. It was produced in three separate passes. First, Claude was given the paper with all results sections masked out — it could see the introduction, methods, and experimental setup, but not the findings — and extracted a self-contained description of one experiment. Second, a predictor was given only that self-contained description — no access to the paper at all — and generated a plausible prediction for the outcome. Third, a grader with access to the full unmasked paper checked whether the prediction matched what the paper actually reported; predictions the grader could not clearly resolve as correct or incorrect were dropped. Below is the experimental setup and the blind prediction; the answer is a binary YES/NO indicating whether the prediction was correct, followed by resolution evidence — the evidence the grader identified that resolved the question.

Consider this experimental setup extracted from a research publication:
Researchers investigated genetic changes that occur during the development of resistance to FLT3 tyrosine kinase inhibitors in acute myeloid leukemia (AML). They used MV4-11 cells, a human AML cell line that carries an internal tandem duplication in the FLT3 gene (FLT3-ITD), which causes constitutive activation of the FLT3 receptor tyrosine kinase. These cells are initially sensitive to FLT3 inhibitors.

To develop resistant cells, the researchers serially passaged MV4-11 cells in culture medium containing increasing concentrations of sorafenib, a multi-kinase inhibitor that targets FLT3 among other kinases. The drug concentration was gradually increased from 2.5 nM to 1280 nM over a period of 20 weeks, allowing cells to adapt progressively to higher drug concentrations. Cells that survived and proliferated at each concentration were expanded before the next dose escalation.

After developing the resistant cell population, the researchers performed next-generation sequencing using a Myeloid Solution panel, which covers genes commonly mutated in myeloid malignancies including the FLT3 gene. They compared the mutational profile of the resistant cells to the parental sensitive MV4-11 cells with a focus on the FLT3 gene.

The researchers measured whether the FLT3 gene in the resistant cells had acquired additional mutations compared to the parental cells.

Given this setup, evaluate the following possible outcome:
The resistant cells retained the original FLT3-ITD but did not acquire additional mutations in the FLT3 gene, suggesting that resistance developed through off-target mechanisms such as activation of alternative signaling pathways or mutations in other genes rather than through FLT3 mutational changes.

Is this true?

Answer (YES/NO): NO